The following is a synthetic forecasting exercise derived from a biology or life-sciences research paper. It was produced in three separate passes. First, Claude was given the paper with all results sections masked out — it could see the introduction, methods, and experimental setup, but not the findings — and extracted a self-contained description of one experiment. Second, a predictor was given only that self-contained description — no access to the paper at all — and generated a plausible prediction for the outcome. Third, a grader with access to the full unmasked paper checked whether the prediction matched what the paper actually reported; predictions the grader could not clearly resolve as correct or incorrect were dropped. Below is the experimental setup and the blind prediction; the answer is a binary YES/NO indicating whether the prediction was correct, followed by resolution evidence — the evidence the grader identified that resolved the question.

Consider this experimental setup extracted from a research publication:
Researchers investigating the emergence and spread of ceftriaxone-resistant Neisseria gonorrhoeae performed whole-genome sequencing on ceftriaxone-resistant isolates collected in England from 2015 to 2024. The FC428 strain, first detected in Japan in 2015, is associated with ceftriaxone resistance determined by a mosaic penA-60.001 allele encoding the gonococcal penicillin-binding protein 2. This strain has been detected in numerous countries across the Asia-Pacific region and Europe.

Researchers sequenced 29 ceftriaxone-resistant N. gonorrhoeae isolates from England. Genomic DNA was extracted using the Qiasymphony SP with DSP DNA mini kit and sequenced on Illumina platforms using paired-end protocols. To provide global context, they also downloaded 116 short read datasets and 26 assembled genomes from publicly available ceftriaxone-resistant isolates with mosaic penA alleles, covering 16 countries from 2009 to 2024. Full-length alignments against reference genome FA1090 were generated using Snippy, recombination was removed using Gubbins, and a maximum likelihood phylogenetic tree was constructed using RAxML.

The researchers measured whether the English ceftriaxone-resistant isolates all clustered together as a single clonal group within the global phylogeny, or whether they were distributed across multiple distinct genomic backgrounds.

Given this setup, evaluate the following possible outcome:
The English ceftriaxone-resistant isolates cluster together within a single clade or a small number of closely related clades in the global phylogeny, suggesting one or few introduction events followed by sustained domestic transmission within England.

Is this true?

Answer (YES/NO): NO